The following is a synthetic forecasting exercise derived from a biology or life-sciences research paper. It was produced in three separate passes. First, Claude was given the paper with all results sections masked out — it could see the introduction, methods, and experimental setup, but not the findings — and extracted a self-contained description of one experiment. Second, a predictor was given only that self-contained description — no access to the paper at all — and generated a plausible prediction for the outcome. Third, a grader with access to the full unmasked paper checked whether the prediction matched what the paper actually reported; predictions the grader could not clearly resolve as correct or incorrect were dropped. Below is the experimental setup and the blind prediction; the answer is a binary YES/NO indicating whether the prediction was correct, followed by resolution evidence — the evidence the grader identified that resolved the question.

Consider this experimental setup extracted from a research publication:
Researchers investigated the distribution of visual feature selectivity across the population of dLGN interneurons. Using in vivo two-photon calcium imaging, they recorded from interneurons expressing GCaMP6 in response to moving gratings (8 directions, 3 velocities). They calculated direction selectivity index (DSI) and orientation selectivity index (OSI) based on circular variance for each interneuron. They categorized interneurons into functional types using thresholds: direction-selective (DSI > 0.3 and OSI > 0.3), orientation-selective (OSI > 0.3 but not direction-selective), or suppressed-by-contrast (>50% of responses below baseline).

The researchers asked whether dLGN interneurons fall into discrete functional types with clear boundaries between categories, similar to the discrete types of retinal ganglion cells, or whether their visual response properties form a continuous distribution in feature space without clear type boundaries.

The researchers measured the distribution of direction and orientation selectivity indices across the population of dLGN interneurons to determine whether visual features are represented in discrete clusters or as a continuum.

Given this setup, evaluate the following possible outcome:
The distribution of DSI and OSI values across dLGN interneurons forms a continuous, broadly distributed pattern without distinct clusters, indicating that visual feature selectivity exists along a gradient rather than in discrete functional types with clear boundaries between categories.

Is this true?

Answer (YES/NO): YES